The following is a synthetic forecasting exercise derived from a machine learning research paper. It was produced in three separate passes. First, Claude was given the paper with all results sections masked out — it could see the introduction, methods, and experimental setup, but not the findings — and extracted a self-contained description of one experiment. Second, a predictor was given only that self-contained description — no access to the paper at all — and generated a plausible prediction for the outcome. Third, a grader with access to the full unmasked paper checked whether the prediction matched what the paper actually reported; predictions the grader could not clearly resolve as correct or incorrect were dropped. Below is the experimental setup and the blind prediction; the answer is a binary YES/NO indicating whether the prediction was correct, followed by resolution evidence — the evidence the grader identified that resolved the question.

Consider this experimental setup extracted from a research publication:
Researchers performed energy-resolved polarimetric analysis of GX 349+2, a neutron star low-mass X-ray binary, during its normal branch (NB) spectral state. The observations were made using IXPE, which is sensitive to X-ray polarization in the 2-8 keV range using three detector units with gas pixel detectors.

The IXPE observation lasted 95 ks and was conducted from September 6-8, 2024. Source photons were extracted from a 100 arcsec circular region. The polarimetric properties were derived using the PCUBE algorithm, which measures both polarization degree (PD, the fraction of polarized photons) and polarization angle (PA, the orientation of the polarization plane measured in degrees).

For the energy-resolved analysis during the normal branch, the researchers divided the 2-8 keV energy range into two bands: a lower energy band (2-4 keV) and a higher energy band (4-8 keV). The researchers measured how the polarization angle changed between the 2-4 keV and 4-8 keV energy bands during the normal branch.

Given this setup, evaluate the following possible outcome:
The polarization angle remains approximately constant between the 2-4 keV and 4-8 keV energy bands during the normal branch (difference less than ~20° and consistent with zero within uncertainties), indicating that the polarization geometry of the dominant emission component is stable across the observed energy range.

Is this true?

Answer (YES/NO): NO